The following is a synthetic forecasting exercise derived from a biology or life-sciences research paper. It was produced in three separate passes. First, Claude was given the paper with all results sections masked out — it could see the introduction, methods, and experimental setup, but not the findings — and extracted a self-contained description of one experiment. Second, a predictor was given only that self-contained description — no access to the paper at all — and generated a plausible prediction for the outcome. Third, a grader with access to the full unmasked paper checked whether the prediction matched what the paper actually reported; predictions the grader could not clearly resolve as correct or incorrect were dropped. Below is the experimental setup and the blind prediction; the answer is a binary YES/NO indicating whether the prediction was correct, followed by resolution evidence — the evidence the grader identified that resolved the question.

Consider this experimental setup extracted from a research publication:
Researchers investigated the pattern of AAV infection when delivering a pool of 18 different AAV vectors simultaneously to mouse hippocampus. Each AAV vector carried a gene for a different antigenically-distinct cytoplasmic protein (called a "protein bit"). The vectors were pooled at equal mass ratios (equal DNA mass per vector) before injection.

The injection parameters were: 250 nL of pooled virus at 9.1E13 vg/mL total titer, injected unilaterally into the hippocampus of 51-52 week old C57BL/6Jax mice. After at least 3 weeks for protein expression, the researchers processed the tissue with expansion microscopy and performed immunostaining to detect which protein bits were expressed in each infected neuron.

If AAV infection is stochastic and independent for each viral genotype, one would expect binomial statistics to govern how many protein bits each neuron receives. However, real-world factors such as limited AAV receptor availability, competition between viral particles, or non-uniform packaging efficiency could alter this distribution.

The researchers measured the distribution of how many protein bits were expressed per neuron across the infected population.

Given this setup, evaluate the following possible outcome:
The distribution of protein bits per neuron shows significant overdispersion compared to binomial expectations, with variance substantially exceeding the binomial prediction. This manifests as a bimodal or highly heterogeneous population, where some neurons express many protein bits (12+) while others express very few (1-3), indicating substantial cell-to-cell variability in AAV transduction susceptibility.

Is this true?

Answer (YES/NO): NO